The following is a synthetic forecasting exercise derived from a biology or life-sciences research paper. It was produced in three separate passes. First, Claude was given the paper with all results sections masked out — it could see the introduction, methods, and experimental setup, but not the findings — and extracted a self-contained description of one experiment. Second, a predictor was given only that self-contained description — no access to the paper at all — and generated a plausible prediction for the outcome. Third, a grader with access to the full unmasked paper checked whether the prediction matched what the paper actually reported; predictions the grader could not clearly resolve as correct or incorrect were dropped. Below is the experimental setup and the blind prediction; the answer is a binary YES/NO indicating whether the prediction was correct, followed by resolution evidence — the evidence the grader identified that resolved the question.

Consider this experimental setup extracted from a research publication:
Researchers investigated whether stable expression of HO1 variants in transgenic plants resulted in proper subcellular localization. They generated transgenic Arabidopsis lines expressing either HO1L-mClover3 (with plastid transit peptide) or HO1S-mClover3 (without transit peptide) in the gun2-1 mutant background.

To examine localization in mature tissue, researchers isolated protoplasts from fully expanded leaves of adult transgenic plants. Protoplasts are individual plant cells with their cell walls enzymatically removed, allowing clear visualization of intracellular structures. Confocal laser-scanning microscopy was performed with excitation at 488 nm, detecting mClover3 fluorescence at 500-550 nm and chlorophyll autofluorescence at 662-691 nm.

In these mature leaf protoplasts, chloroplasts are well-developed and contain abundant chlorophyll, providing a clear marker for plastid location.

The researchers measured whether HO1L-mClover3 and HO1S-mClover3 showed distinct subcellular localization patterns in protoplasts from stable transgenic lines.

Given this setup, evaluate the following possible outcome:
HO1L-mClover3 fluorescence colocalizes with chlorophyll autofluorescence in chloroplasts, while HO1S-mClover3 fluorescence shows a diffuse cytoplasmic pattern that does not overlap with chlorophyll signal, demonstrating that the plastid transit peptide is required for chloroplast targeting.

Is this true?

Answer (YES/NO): YES